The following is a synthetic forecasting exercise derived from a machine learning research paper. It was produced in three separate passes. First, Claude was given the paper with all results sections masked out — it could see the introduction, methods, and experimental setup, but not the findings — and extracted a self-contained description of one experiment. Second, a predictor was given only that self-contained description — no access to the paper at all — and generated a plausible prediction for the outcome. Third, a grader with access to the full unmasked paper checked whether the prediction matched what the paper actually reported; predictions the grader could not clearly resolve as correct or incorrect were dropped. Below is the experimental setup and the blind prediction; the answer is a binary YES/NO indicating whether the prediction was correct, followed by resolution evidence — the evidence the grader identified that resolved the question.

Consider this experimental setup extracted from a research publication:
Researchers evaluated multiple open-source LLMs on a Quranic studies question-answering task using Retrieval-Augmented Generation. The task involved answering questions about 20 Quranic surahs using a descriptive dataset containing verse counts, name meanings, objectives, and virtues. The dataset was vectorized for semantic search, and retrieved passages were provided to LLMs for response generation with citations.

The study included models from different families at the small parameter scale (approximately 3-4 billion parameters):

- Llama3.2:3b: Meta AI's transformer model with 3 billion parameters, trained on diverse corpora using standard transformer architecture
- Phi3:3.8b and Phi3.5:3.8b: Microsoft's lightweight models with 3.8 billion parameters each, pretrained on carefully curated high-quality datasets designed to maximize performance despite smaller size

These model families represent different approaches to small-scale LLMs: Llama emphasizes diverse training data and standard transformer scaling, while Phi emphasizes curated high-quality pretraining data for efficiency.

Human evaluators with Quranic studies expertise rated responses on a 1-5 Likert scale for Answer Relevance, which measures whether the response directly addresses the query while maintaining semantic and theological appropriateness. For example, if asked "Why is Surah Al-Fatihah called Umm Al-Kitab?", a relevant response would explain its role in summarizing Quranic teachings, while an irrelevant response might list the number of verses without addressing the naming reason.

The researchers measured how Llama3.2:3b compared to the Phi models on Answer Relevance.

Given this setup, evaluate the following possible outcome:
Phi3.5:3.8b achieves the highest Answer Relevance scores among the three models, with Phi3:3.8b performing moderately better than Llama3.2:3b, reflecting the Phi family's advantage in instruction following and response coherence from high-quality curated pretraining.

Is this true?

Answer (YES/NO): NO